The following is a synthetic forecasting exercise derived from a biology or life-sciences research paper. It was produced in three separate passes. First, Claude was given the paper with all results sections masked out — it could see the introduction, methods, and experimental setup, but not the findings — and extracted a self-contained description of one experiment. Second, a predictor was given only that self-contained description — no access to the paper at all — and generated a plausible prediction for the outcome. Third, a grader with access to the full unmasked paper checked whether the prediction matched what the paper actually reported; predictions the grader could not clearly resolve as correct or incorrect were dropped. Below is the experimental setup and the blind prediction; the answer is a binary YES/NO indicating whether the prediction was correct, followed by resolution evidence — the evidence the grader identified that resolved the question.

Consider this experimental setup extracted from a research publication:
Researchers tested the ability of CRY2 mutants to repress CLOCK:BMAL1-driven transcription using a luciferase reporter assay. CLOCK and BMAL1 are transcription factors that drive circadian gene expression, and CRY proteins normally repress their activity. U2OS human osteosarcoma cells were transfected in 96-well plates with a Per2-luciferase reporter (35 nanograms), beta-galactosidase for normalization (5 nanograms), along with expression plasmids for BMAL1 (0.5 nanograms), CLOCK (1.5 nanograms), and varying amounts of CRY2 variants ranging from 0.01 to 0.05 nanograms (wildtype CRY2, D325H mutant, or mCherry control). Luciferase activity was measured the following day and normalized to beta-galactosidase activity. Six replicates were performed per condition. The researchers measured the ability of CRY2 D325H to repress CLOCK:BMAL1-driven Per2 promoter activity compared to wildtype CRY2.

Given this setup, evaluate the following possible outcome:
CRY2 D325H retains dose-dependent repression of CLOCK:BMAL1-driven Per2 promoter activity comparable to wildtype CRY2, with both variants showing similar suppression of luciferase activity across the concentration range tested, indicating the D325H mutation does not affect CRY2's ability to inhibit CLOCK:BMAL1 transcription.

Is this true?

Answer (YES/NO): NO